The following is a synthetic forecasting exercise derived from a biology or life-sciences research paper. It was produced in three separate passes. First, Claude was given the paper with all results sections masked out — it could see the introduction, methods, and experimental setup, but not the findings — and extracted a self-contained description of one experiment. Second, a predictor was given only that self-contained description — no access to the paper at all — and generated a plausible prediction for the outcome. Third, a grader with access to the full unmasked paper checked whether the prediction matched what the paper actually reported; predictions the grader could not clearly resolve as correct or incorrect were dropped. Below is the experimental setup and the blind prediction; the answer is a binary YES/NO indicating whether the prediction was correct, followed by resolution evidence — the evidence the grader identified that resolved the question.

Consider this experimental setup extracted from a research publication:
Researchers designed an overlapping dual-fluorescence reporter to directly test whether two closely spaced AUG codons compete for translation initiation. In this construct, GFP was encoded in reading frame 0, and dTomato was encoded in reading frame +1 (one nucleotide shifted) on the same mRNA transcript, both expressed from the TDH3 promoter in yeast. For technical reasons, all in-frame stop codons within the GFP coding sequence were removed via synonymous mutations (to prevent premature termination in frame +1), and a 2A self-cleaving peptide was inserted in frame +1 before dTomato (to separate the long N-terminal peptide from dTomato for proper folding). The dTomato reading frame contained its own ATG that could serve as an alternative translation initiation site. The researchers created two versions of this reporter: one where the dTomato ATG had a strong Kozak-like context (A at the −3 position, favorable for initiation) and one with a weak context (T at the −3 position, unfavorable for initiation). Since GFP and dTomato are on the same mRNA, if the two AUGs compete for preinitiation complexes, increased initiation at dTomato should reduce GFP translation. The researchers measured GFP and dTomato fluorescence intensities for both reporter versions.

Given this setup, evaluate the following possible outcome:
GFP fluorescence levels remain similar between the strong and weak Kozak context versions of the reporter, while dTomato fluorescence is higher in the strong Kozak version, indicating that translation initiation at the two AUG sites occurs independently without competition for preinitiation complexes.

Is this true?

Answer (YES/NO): NO